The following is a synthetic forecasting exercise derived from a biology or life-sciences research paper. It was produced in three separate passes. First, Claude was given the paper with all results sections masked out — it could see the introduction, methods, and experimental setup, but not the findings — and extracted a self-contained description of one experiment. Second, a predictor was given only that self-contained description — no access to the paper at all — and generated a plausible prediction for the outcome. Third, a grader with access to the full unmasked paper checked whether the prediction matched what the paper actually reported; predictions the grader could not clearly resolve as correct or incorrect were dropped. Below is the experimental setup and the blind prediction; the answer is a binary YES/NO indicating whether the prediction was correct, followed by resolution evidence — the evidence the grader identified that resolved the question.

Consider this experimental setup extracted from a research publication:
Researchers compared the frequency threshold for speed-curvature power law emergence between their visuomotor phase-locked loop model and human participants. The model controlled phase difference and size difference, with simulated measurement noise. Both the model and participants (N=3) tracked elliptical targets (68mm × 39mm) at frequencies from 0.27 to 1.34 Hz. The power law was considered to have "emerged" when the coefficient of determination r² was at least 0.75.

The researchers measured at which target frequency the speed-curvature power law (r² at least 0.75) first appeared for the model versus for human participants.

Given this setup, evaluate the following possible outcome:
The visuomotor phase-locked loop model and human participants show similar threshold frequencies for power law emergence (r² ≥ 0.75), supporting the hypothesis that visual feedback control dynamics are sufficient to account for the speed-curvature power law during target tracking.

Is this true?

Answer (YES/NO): NO